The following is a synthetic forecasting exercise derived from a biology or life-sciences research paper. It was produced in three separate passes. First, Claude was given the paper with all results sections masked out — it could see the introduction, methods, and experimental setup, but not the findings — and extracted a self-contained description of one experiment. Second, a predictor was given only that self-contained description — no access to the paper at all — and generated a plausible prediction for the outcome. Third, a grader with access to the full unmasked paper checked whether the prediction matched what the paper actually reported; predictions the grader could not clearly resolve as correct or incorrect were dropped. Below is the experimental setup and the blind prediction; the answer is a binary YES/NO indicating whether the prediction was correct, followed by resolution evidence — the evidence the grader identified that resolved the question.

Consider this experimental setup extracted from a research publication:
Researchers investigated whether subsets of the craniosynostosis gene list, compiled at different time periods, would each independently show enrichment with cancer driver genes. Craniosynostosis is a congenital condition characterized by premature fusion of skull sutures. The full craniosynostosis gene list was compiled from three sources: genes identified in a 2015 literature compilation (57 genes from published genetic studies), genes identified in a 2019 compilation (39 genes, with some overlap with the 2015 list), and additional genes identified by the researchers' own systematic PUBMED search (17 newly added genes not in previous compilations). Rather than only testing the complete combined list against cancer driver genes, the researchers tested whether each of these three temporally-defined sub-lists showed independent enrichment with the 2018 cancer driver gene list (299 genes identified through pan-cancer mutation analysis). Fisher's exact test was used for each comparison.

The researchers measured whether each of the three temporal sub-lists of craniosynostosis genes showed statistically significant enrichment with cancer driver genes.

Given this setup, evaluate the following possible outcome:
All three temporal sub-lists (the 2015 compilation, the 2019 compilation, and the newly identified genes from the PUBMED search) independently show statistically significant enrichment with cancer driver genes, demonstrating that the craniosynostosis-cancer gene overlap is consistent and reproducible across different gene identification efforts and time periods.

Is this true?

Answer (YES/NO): YES